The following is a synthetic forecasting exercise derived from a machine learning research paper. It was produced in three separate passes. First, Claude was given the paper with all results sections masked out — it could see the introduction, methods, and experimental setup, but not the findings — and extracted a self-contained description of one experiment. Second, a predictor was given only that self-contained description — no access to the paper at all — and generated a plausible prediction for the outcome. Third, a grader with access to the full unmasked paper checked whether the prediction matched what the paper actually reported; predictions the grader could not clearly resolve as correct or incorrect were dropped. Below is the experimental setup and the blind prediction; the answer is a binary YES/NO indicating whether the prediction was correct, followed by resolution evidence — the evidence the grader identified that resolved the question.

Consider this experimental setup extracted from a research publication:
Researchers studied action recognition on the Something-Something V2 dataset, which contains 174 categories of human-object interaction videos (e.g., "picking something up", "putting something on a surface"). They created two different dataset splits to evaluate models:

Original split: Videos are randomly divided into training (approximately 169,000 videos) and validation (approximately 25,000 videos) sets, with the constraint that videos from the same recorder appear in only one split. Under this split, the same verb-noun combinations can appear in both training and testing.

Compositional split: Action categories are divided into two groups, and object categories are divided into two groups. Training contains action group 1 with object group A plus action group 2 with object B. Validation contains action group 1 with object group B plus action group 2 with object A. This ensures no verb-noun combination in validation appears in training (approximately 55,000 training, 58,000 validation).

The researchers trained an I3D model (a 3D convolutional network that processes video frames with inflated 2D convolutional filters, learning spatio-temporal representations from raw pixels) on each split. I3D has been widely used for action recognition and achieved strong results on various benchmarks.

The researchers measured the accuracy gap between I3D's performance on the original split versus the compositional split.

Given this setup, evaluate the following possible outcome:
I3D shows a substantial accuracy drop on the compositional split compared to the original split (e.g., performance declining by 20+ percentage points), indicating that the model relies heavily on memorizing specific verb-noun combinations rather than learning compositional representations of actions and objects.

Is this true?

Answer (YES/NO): NO